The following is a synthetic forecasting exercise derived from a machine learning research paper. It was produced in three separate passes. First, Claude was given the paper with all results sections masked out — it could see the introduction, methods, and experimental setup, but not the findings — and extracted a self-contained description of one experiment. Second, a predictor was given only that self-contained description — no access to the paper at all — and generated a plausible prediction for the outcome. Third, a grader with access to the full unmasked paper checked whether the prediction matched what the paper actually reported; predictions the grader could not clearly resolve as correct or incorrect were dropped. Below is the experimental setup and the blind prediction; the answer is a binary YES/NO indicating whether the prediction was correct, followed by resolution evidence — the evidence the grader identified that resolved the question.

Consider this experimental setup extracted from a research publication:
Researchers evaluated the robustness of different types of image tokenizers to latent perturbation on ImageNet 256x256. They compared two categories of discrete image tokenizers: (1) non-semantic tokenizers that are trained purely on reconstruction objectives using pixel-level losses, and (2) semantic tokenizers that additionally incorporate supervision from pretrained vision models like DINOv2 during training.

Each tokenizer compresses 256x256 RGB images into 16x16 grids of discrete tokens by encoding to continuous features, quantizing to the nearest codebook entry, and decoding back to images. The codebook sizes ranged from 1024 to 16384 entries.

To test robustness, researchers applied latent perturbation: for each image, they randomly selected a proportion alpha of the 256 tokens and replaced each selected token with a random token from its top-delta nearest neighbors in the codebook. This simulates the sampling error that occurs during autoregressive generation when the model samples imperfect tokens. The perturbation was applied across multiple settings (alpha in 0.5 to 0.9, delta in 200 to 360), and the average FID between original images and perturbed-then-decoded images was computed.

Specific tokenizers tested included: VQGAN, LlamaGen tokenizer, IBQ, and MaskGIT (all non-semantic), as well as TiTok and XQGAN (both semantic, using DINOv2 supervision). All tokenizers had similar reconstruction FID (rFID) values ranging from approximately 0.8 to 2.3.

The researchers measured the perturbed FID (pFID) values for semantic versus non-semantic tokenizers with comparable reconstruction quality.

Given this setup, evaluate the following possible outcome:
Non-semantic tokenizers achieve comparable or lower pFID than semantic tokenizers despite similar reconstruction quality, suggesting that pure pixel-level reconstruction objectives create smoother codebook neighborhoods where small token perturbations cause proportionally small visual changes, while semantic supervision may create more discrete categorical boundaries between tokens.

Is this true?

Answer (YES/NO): NO